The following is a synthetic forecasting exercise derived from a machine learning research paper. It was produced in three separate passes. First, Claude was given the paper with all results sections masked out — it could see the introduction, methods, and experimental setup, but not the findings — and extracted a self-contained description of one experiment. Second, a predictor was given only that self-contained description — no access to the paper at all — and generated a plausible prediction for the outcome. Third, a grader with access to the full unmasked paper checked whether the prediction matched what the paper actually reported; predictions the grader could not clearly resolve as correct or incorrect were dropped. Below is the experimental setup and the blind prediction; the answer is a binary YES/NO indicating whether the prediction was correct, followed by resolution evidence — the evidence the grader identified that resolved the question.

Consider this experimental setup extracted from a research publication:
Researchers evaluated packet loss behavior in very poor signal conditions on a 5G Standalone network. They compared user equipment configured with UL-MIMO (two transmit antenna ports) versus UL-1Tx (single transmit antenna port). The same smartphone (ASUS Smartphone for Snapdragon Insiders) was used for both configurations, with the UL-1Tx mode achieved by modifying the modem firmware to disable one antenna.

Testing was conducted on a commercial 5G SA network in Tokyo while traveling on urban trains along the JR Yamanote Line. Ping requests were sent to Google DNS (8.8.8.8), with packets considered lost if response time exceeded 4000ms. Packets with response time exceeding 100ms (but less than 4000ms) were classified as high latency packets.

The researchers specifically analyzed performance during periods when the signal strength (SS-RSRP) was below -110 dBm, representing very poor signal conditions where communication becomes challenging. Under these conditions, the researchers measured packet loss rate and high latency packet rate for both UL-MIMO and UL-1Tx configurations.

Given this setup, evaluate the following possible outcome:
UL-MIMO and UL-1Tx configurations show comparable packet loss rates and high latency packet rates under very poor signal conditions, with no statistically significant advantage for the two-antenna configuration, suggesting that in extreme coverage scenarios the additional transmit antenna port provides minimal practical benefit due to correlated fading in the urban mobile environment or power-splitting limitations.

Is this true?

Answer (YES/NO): NO